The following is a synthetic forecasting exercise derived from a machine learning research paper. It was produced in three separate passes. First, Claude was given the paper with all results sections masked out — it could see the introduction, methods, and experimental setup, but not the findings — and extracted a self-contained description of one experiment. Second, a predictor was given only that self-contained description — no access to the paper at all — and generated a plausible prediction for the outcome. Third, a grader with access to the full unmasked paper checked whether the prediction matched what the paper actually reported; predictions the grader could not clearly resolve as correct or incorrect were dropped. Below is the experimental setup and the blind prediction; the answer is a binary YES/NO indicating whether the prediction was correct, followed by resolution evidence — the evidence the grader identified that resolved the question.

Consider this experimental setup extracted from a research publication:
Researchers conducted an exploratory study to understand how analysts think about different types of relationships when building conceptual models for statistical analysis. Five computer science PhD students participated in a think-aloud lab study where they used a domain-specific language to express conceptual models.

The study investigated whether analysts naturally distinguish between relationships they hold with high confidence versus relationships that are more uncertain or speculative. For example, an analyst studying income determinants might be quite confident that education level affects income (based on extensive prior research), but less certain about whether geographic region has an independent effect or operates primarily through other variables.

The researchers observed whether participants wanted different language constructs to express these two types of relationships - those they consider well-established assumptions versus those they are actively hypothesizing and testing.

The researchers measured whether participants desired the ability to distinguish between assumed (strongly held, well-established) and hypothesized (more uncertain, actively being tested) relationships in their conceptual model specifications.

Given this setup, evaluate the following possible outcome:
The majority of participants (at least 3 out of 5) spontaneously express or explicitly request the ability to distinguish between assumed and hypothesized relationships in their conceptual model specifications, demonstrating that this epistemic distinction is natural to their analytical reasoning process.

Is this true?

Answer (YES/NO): YES